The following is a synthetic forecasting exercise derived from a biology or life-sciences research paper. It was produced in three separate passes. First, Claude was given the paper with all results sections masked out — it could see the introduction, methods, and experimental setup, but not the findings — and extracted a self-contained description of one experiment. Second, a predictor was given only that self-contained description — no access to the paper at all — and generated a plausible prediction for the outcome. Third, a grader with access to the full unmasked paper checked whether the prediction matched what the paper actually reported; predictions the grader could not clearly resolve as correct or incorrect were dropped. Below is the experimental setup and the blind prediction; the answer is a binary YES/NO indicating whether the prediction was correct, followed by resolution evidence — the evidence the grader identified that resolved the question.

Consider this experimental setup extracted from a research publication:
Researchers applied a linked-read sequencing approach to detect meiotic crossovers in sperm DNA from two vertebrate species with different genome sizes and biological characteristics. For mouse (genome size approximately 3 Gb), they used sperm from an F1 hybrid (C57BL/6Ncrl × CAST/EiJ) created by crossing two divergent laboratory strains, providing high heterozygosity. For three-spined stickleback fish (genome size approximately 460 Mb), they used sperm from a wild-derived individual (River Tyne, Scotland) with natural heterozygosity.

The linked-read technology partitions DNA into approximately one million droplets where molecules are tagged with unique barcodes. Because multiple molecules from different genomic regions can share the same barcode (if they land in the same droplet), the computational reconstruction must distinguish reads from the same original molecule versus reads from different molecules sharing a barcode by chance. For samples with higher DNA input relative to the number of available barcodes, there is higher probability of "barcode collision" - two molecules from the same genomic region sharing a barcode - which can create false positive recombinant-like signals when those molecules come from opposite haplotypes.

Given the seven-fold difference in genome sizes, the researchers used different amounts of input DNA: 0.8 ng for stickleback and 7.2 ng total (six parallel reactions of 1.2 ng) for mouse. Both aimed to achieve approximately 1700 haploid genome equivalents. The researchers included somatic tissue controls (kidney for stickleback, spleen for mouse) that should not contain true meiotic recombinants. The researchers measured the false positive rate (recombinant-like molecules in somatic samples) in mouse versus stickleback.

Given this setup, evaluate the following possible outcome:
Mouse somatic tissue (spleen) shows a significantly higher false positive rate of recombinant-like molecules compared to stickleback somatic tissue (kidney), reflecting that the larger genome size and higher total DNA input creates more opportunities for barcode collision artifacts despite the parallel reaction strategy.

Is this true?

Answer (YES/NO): NO